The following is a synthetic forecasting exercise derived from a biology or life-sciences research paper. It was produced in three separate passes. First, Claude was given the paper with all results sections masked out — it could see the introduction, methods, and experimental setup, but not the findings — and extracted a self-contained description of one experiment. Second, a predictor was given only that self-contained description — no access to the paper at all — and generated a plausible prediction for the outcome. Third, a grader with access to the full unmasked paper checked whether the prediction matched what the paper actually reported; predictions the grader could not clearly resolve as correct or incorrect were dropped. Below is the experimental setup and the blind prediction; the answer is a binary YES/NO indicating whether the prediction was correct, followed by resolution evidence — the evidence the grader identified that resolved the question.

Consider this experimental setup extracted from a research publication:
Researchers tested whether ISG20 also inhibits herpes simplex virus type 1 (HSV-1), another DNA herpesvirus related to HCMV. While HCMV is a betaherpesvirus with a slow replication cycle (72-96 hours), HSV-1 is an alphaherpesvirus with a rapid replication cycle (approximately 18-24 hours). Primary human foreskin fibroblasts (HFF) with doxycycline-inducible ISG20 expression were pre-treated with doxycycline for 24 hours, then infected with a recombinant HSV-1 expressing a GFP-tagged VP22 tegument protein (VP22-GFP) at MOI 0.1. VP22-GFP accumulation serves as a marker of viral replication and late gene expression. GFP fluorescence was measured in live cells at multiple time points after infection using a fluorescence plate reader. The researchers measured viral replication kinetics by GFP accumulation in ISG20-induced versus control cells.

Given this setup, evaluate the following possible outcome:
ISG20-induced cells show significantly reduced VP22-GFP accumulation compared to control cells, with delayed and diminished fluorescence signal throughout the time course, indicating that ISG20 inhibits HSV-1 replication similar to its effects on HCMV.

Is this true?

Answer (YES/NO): YES